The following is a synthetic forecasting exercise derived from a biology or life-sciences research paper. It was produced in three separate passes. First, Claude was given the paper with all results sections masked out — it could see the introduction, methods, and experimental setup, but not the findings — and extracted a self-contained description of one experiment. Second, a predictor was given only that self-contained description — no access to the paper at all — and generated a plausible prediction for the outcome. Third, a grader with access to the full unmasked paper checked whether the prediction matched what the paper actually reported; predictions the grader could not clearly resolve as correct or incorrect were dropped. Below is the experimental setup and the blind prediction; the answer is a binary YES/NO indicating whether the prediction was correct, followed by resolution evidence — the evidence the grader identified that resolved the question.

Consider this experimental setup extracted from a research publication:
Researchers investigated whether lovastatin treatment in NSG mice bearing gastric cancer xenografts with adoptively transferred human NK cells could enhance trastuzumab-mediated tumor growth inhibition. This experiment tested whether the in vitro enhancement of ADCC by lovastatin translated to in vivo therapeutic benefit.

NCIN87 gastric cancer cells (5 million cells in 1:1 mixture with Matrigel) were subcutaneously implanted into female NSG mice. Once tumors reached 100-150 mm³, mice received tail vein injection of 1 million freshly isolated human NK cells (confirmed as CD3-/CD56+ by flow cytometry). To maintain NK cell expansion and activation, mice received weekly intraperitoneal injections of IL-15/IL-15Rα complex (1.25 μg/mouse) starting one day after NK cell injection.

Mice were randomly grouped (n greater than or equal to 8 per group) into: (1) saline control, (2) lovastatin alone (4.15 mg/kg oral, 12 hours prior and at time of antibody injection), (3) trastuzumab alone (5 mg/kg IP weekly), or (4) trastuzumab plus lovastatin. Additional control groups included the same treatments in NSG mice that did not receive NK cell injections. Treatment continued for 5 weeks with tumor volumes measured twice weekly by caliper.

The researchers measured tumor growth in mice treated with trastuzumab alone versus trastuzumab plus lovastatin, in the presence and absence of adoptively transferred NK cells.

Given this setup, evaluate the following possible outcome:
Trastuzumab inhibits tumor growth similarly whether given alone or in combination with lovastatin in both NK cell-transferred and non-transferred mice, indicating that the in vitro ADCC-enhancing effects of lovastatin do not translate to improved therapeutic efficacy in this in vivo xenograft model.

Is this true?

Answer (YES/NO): NO